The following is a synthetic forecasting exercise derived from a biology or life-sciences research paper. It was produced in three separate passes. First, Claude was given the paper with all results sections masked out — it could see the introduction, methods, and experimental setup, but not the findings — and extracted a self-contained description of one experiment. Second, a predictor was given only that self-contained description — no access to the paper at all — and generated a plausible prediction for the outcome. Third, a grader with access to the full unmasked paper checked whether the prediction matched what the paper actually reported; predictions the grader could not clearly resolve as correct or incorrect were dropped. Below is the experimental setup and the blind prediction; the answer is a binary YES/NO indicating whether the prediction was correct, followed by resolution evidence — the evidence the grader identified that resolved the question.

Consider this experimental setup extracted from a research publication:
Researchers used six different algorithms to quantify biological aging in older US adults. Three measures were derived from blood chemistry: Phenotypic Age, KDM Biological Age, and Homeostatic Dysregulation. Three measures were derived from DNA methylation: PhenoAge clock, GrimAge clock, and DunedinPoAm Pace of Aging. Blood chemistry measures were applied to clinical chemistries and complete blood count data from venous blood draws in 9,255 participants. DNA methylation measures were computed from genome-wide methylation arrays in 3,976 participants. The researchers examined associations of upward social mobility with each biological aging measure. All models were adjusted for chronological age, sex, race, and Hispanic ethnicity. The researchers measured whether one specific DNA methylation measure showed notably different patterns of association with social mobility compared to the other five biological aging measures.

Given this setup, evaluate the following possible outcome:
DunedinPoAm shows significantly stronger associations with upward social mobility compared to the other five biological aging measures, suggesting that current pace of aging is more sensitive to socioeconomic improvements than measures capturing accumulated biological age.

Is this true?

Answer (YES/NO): NO